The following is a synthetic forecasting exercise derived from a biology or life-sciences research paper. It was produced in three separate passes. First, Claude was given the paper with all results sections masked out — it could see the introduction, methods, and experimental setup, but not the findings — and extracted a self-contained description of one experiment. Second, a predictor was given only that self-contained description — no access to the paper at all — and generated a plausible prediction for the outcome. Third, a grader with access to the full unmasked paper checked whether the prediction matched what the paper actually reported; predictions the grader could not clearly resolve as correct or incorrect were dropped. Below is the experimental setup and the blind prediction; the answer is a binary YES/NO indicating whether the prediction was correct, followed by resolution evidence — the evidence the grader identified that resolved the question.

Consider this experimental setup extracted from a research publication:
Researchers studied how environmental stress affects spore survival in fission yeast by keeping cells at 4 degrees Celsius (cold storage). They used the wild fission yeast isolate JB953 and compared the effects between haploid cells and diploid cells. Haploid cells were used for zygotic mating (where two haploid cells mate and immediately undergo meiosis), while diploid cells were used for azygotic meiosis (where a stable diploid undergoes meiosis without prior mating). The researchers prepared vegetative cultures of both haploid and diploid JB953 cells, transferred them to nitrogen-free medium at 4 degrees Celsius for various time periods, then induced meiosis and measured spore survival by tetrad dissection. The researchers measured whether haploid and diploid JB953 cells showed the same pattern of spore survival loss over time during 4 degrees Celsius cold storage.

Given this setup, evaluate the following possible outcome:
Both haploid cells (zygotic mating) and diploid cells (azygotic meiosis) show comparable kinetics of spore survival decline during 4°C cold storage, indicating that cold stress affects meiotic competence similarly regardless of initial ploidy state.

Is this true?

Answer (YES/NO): NO